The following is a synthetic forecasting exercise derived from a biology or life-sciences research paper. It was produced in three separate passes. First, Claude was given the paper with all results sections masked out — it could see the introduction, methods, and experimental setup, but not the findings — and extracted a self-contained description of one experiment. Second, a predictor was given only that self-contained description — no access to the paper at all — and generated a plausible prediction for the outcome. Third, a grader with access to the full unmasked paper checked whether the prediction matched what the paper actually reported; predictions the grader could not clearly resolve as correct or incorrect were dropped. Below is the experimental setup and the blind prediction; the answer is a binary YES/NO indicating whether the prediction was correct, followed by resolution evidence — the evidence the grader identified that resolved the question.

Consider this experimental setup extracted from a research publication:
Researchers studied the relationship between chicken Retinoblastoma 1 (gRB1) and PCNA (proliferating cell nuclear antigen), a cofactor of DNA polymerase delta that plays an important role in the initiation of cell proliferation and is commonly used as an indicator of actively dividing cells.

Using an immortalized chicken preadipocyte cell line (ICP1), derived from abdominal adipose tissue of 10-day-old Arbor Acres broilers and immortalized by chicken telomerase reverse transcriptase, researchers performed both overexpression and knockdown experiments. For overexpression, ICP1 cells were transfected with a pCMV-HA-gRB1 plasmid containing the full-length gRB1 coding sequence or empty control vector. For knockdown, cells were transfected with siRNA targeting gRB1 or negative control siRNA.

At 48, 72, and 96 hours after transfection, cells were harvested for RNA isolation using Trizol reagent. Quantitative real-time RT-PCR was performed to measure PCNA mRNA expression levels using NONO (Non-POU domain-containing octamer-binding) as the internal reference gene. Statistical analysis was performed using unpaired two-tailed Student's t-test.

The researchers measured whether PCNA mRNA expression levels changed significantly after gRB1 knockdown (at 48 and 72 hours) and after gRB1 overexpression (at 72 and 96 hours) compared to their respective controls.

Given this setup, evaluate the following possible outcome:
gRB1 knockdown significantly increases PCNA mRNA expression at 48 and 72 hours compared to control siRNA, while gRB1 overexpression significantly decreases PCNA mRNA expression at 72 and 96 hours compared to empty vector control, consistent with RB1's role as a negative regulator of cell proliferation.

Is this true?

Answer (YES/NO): NO